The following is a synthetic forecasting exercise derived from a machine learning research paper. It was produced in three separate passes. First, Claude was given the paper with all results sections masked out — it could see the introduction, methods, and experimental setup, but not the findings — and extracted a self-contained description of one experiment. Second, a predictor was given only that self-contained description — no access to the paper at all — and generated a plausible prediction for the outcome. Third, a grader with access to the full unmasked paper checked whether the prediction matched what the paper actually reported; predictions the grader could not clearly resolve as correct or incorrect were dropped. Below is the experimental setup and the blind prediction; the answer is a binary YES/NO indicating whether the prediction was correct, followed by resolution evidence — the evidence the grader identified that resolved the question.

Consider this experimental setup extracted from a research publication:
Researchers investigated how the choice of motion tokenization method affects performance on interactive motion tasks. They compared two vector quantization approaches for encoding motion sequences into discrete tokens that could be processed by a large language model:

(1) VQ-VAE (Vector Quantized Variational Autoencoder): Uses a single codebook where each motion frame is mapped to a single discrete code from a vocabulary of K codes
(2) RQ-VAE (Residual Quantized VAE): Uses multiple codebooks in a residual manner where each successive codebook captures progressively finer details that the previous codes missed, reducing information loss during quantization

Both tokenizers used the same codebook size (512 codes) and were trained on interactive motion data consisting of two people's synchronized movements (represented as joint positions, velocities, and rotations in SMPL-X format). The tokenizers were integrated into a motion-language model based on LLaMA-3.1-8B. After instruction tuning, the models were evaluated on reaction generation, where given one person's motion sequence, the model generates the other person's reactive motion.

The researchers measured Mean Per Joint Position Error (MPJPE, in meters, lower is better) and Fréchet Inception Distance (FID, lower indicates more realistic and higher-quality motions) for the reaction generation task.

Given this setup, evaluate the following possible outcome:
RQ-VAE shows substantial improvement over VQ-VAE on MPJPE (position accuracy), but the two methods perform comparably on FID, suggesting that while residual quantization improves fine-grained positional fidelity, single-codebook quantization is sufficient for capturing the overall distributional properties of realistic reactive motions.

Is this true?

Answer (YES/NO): NO